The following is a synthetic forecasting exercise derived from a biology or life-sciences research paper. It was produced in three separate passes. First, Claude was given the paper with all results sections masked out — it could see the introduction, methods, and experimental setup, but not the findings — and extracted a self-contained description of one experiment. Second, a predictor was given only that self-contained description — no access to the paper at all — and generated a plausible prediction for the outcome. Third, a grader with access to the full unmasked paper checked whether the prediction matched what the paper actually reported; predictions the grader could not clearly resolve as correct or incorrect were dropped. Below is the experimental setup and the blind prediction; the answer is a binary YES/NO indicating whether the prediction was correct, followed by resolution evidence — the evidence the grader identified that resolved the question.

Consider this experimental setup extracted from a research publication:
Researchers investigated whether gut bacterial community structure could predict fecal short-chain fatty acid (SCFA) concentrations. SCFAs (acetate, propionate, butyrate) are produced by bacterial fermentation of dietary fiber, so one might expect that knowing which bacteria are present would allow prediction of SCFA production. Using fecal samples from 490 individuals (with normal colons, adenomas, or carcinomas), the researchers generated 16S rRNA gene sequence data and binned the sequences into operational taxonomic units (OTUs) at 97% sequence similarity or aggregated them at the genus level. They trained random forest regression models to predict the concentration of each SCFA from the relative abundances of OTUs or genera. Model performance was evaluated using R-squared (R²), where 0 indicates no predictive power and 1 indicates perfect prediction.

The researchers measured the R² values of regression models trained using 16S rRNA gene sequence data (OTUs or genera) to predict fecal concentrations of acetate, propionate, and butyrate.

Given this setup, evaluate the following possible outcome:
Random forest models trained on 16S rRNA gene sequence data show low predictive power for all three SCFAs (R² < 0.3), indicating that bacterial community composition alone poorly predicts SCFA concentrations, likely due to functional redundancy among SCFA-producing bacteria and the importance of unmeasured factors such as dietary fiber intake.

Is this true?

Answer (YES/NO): YES